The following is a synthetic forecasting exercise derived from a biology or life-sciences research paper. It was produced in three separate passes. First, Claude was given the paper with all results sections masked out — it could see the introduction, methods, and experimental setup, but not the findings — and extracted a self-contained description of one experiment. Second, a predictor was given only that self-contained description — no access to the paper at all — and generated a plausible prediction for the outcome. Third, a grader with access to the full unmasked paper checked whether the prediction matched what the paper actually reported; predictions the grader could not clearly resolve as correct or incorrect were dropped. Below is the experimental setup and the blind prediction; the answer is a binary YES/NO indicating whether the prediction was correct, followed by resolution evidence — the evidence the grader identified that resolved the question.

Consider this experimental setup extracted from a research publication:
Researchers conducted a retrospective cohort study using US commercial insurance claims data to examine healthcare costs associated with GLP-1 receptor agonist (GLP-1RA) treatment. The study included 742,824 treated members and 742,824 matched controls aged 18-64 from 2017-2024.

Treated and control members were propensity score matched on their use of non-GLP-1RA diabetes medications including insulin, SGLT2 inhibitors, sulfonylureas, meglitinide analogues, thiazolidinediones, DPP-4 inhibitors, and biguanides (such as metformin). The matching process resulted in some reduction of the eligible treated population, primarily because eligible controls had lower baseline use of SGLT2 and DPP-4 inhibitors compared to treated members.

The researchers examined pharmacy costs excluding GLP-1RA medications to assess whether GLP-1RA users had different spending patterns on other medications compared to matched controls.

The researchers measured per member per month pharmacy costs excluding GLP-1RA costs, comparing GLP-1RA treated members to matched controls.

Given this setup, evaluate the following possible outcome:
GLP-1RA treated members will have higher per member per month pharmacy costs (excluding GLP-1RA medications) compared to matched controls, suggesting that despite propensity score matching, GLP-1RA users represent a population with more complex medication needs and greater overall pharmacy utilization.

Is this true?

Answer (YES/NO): YES